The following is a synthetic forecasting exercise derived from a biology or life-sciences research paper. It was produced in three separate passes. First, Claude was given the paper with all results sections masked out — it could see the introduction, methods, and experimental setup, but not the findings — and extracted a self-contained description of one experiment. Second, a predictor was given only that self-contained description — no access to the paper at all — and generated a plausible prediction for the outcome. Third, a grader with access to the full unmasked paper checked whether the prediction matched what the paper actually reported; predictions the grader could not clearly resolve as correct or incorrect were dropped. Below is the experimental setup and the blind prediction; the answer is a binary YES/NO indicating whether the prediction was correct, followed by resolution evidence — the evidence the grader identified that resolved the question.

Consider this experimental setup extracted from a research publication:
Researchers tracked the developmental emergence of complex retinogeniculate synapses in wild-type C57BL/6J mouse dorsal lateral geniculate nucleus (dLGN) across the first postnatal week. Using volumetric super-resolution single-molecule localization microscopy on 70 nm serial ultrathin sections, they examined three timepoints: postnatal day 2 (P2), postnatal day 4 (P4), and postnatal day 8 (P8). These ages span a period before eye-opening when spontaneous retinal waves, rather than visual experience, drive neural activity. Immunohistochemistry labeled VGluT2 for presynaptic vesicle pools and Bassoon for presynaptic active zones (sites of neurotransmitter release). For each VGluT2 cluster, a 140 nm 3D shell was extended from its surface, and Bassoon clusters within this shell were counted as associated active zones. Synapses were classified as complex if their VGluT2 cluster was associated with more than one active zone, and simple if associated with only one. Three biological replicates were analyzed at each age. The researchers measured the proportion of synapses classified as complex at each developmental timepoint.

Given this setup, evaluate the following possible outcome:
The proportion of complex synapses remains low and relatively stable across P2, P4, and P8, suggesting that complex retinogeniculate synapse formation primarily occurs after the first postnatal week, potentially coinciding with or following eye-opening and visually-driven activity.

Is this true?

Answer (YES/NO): NO